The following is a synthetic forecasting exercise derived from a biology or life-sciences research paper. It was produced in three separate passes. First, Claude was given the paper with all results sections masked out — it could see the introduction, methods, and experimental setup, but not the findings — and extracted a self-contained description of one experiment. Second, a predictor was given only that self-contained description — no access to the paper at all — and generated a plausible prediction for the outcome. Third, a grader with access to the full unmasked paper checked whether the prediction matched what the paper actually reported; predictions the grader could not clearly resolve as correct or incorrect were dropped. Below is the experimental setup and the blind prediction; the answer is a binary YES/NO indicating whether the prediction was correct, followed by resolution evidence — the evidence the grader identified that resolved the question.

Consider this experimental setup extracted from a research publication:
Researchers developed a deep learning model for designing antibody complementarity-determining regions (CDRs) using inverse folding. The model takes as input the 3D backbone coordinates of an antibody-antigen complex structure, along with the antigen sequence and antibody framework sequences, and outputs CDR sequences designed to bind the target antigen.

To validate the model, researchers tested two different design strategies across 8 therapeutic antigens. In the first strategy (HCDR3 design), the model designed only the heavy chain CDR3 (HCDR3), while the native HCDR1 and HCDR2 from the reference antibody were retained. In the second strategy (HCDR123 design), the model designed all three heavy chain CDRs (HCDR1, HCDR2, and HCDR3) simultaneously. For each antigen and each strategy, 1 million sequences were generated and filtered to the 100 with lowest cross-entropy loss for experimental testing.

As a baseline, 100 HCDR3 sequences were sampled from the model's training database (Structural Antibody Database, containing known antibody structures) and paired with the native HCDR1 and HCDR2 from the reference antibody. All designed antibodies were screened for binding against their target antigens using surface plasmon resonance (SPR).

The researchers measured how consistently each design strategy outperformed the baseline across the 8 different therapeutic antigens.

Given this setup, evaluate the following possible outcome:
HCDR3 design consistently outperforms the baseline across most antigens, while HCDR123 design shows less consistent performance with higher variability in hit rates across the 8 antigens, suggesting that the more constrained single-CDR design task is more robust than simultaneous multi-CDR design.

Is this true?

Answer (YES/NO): YES